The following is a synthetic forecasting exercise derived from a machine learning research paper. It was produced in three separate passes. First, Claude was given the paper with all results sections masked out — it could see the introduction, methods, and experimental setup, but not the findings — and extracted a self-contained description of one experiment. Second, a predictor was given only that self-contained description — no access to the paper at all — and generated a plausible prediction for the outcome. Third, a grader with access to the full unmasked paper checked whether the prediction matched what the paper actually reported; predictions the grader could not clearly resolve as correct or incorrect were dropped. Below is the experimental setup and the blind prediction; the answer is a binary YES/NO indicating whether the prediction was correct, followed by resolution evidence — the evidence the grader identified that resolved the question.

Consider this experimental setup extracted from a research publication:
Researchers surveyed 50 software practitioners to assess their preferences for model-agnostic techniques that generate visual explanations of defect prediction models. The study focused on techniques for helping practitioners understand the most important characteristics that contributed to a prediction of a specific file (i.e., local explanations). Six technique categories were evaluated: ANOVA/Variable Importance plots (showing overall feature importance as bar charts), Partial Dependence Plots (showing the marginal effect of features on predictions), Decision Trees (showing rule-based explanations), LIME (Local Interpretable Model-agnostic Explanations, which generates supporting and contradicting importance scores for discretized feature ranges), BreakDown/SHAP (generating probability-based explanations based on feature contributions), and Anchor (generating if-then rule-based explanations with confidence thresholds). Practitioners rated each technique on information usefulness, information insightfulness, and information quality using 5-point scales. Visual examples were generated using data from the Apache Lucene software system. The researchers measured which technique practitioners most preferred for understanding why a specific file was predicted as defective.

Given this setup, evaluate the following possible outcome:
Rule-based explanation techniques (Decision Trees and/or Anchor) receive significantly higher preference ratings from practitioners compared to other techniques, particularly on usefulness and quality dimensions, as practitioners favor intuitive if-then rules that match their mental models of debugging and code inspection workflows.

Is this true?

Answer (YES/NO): NO